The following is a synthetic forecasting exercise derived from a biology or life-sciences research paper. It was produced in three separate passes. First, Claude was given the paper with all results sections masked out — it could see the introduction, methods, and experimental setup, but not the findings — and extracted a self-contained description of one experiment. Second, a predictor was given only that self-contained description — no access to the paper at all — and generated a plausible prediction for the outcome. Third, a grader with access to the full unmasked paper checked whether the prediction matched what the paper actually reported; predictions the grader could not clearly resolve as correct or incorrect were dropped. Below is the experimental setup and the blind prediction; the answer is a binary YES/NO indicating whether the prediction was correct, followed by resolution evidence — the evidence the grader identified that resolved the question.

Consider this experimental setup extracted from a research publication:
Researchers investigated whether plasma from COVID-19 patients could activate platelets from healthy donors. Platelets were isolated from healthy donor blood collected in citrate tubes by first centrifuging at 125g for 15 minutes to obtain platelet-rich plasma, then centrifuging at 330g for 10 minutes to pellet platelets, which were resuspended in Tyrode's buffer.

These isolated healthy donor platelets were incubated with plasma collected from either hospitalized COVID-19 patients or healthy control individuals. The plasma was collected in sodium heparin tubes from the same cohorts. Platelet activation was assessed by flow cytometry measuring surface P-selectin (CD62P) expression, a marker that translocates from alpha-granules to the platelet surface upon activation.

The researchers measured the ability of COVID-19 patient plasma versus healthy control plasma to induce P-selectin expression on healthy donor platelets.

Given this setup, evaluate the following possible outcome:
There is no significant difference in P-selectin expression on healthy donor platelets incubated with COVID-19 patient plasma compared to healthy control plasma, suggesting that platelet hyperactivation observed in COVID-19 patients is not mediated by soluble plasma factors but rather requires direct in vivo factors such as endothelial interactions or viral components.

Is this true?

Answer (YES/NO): NO